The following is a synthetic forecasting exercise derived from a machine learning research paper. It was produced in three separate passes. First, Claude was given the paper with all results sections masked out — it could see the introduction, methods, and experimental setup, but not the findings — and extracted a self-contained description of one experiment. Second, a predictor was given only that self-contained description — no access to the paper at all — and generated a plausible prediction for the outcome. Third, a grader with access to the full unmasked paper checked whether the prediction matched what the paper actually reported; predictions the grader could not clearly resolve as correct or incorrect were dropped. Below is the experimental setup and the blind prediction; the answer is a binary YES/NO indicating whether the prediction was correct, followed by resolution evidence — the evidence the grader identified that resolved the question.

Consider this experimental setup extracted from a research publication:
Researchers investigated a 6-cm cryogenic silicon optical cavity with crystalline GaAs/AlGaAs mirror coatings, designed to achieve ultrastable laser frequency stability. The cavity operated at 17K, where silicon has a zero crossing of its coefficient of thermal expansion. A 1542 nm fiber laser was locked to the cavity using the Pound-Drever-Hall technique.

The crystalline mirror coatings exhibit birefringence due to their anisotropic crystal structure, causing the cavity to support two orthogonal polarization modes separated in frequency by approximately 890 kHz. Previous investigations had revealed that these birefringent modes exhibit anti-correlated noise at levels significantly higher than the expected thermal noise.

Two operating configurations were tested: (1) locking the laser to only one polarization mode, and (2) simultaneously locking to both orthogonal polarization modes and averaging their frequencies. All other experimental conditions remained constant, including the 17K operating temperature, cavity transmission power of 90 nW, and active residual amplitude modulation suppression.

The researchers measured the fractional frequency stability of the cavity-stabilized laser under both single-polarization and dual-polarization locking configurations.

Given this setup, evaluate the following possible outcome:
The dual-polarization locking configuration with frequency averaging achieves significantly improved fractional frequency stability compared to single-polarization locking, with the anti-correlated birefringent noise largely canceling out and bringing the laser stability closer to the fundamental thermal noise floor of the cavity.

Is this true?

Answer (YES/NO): YES